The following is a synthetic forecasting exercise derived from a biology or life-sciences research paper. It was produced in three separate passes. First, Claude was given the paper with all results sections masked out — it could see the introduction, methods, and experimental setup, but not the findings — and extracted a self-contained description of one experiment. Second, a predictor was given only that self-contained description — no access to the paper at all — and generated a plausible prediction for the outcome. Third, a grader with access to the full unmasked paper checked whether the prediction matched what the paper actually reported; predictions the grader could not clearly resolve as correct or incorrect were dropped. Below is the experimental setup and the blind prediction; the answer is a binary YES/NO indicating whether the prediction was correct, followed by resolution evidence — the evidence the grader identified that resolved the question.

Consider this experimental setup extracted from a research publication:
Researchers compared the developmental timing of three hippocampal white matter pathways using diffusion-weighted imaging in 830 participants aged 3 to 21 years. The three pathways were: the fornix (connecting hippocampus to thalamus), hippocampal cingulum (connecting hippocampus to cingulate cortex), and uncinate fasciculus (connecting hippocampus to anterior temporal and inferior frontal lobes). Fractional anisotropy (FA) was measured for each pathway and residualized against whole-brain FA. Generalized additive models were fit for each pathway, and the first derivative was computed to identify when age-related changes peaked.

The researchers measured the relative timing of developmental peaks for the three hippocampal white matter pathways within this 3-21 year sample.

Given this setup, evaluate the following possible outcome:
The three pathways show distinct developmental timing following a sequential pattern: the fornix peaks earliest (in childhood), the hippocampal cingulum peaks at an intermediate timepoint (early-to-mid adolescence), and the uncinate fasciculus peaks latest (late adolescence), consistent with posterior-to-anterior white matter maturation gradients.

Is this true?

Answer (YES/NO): NO